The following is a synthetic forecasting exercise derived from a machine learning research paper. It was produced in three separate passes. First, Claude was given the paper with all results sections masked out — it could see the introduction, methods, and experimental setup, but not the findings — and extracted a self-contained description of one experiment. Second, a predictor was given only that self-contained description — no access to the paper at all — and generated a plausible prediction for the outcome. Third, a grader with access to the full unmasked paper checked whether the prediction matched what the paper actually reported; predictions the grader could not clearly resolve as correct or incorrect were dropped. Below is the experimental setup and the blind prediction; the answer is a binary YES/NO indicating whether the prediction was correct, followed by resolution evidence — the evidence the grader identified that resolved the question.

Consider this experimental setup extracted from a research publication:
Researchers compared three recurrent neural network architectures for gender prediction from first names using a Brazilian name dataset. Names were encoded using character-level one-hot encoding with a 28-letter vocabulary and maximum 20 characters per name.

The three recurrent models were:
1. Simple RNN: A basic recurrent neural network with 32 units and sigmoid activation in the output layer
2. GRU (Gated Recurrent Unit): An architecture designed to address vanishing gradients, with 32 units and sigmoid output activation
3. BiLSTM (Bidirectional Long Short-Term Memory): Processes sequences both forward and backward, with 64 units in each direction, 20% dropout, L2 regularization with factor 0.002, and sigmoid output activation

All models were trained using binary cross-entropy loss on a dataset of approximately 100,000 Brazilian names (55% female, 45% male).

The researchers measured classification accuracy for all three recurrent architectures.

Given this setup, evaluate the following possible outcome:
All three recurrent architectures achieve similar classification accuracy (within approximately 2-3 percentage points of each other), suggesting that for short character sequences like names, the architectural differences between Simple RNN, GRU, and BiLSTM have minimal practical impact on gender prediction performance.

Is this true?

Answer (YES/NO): NO